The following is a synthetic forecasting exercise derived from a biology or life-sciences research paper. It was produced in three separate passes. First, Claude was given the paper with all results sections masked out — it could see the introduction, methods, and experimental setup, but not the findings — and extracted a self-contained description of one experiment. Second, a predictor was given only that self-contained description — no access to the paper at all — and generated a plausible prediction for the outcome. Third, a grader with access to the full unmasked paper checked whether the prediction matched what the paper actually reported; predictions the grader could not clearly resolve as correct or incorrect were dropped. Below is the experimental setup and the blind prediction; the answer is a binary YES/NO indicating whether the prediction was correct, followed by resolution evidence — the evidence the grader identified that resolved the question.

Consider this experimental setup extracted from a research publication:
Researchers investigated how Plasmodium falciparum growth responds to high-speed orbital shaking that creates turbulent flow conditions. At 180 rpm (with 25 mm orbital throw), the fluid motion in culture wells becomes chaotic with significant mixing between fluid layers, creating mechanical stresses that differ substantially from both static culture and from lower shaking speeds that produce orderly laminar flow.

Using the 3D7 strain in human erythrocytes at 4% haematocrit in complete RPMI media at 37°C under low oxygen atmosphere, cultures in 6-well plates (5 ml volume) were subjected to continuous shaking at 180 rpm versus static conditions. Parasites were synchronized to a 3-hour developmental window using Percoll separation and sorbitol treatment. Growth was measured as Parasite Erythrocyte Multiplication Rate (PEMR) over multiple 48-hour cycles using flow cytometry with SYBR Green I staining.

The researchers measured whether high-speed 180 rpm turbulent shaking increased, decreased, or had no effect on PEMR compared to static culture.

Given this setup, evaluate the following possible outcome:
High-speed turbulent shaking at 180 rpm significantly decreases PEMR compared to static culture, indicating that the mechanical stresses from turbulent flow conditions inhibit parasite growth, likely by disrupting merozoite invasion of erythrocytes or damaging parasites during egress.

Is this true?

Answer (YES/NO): NO